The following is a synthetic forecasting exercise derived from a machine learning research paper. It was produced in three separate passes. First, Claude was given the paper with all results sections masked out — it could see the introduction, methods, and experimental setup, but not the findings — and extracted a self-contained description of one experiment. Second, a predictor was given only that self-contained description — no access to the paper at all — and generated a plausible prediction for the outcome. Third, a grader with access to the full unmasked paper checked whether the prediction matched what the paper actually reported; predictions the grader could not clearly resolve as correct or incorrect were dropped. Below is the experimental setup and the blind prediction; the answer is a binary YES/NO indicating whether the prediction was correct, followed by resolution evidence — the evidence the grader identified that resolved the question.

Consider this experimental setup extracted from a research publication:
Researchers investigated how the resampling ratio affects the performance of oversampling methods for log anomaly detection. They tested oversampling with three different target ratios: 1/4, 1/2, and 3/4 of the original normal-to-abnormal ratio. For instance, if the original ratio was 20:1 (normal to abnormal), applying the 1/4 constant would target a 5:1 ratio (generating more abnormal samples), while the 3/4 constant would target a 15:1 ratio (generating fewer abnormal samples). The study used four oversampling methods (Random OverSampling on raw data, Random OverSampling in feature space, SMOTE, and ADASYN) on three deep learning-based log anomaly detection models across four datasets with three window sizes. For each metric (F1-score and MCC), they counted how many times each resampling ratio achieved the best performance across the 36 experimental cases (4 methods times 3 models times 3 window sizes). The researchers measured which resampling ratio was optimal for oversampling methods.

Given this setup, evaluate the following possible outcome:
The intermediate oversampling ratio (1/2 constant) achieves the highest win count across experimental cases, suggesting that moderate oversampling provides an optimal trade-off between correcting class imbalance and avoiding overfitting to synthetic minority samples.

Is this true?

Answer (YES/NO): NO